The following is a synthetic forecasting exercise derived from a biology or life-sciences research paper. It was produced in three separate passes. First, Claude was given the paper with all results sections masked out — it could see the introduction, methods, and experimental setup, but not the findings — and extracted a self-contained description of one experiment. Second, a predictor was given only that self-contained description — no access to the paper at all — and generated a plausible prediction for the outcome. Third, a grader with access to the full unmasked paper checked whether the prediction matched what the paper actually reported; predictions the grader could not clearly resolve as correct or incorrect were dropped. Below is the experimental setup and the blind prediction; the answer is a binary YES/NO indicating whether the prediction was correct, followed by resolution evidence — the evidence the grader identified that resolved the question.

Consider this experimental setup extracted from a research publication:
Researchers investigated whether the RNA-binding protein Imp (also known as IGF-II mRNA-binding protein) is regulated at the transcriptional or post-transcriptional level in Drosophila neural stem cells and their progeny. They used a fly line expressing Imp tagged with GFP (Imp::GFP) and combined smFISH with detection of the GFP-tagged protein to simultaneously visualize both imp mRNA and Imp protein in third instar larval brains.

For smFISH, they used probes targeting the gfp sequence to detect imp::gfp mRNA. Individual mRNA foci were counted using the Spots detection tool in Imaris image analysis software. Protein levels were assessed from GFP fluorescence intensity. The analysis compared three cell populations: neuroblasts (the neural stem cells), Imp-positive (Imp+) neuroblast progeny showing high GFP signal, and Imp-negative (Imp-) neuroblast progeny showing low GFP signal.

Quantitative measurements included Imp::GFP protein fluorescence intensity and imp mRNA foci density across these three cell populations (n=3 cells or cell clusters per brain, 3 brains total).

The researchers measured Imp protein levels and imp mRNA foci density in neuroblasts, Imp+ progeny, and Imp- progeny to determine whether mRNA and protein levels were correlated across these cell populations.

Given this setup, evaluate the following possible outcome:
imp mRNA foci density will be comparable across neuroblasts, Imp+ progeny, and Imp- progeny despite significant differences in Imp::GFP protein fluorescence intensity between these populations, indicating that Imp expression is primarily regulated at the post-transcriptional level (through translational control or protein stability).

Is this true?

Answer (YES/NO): NO